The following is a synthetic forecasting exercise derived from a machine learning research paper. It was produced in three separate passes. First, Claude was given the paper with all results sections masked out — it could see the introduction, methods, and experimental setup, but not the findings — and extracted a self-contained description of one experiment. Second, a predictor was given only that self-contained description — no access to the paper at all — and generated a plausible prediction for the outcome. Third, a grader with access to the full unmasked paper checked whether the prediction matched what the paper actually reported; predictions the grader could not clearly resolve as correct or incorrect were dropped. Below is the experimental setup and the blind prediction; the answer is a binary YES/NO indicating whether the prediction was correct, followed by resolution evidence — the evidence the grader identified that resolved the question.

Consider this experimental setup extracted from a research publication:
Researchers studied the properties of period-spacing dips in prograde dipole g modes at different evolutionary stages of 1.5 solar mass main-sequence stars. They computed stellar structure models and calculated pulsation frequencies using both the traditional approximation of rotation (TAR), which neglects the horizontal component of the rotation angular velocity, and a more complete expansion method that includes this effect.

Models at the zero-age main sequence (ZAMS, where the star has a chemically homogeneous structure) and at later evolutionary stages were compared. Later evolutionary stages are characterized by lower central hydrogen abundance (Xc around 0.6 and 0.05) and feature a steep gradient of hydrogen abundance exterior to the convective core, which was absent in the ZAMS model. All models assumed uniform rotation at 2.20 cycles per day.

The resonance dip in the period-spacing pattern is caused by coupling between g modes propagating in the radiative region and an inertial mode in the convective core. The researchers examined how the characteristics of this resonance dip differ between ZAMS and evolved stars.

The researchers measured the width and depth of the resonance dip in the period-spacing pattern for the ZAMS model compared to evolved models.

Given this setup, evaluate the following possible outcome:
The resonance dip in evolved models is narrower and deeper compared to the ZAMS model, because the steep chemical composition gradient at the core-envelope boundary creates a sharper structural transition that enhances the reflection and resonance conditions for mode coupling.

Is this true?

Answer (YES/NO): NO